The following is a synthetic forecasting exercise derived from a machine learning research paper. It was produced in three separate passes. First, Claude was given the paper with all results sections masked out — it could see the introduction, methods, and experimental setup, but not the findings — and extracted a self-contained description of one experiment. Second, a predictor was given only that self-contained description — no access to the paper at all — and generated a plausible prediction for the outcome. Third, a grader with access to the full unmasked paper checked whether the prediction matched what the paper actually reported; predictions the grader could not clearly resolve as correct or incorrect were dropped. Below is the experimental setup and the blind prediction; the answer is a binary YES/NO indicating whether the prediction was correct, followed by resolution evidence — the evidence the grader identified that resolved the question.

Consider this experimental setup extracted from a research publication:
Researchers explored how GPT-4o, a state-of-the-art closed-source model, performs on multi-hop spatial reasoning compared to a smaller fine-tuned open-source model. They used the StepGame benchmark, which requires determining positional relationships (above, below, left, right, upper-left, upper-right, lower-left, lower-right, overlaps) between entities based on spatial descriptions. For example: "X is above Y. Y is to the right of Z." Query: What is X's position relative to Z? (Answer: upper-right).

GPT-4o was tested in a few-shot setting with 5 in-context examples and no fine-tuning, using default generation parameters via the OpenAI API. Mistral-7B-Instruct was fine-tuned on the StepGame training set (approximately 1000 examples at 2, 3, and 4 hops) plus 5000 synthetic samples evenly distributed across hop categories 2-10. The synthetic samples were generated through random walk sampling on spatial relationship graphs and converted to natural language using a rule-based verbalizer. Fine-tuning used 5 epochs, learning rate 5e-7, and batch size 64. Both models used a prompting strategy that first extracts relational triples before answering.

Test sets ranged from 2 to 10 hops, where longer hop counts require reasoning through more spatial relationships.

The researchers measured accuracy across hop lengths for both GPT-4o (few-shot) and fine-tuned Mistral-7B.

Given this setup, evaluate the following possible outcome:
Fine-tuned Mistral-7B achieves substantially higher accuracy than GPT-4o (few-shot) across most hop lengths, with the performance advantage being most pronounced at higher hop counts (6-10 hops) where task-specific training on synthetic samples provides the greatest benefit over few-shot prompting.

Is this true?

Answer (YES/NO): NO